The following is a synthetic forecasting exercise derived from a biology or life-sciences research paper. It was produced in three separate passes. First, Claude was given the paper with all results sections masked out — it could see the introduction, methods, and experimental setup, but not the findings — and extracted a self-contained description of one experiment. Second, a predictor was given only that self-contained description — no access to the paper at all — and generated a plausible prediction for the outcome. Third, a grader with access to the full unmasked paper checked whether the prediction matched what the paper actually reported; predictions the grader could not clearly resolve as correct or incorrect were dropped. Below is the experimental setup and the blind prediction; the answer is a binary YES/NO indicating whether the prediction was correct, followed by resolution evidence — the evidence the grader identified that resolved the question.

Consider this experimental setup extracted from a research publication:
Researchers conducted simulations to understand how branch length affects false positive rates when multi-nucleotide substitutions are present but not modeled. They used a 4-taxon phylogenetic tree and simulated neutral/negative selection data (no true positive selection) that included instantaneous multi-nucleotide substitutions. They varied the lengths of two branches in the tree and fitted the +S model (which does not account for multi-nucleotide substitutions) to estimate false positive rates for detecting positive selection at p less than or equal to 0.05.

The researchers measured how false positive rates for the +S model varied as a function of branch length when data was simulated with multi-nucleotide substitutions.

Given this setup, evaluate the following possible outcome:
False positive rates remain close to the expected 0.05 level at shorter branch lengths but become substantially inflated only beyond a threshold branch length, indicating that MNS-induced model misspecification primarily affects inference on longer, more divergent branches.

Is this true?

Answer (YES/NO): NO